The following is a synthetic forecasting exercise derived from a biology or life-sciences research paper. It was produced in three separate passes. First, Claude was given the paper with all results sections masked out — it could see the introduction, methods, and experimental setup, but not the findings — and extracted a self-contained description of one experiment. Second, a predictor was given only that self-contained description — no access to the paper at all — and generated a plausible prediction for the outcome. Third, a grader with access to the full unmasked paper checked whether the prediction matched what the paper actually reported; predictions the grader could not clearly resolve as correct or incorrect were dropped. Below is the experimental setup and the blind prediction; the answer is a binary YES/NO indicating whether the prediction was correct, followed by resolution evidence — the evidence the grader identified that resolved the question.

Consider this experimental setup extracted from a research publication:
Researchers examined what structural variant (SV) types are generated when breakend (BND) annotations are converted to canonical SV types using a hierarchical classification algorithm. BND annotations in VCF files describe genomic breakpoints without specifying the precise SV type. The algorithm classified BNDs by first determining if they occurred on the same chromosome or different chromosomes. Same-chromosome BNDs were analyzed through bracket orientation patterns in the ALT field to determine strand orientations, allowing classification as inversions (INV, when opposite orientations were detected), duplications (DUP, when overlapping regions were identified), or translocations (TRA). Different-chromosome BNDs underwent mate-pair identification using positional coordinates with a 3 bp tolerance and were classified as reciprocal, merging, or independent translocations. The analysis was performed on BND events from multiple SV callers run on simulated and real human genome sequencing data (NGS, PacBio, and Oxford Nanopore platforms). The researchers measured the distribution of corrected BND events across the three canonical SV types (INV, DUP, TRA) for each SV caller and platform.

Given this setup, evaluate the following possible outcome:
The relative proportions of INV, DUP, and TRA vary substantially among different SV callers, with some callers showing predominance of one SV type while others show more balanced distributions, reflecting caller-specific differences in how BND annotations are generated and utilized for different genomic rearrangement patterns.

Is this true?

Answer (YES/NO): YES